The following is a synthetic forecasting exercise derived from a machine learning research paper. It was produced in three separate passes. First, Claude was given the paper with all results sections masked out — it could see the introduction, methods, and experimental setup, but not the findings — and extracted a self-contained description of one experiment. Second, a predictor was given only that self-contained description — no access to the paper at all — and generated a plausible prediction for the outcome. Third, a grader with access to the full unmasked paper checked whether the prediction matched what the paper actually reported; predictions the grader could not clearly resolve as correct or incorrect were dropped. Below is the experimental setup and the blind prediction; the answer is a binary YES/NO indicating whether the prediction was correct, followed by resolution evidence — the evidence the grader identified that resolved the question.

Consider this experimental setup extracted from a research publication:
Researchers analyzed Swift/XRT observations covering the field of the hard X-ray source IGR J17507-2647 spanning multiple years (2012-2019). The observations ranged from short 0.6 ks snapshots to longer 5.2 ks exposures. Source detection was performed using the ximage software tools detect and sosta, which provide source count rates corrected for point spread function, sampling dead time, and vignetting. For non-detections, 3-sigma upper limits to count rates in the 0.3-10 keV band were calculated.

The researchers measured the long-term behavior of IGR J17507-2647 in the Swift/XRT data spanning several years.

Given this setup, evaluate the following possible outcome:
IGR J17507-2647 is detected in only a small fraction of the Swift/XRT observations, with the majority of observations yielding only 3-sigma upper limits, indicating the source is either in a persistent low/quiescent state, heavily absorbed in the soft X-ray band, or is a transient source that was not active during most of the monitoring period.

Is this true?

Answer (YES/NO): NO